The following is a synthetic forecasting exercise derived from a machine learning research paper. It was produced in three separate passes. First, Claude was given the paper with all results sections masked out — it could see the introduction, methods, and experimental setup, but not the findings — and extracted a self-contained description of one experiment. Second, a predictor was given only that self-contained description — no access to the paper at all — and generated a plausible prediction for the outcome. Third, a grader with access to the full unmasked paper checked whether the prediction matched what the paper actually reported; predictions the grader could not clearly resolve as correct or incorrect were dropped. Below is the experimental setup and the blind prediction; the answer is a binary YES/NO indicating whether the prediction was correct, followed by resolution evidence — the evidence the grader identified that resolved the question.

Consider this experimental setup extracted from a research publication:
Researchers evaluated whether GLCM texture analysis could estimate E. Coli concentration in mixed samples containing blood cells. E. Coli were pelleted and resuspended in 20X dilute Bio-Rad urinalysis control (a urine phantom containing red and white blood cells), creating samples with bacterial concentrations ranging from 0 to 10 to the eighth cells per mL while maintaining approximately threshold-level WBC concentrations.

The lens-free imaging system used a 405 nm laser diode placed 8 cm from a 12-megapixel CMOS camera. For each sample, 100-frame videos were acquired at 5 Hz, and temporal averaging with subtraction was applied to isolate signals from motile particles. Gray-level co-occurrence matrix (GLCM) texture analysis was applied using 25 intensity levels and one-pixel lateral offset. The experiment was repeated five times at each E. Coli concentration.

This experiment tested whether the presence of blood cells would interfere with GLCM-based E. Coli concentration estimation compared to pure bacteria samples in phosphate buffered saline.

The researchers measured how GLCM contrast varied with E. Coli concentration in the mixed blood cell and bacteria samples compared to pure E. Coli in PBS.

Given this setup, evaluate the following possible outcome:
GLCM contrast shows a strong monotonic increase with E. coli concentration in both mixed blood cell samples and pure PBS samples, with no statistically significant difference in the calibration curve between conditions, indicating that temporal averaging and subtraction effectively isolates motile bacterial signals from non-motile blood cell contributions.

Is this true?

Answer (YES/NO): NO